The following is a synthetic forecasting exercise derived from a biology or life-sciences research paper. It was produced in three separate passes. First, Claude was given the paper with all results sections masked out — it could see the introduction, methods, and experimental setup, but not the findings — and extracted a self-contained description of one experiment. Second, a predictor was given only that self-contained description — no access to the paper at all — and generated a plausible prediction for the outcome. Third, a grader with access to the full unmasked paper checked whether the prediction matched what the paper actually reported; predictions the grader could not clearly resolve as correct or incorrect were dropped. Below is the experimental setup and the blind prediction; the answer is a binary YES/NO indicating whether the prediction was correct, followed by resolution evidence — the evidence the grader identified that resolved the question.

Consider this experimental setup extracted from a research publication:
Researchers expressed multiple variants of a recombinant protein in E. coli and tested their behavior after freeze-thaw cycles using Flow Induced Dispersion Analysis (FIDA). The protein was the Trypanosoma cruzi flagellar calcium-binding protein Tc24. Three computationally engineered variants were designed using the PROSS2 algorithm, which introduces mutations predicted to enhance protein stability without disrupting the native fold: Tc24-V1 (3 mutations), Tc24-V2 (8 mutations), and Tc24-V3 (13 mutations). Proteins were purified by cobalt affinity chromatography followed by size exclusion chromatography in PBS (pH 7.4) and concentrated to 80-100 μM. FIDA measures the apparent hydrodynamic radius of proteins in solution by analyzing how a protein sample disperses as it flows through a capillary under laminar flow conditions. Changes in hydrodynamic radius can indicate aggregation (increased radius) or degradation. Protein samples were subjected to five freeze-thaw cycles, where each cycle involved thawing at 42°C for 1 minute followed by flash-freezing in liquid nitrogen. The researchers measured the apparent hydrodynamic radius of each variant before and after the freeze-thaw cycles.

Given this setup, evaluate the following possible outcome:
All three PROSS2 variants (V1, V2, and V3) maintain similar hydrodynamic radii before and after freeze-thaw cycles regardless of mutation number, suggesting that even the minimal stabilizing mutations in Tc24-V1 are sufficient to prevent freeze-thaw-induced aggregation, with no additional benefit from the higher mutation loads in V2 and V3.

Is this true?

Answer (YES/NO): YES